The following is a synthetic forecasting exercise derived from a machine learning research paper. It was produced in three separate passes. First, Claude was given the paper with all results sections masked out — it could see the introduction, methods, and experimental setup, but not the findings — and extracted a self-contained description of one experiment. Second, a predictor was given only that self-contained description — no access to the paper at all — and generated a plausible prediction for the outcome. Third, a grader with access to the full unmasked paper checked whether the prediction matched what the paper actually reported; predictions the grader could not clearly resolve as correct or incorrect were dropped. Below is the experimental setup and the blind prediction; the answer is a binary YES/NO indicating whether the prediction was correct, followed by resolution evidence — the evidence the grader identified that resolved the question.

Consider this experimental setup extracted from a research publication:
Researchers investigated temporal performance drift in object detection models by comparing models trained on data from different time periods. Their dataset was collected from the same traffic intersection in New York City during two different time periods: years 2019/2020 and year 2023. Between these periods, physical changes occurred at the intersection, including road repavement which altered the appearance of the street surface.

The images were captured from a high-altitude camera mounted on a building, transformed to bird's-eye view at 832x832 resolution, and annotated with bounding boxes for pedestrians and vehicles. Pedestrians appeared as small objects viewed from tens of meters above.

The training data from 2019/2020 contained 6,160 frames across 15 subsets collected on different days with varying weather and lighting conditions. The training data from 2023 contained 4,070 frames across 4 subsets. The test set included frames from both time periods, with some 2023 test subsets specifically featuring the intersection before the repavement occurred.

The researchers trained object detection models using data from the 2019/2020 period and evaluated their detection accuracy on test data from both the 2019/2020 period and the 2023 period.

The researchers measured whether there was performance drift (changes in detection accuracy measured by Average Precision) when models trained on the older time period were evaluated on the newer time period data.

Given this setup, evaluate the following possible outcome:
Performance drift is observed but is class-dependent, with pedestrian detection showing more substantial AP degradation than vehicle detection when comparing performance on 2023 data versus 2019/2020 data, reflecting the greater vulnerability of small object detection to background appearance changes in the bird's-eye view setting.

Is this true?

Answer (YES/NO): NO